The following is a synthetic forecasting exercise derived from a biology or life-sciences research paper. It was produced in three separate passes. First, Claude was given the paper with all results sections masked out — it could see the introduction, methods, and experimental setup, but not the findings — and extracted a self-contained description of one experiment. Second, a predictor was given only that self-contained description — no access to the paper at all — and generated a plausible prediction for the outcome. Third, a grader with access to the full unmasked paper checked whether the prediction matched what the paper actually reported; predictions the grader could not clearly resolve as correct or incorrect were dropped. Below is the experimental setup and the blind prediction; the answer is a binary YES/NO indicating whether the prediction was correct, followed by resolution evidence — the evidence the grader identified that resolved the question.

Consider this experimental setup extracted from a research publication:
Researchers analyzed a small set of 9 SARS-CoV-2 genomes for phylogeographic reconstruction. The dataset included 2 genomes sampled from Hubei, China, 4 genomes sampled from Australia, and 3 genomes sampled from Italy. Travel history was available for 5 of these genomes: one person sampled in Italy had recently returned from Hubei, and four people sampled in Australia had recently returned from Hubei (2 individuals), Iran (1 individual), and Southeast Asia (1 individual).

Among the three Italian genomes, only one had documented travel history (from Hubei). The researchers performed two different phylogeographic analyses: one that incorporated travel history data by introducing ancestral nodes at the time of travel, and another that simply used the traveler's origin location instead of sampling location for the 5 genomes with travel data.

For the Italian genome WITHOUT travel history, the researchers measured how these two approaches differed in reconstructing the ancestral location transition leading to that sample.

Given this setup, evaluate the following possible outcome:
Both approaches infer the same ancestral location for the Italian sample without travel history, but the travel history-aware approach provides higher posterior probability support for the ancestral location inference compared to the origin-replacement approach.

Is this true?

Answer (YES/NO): NO